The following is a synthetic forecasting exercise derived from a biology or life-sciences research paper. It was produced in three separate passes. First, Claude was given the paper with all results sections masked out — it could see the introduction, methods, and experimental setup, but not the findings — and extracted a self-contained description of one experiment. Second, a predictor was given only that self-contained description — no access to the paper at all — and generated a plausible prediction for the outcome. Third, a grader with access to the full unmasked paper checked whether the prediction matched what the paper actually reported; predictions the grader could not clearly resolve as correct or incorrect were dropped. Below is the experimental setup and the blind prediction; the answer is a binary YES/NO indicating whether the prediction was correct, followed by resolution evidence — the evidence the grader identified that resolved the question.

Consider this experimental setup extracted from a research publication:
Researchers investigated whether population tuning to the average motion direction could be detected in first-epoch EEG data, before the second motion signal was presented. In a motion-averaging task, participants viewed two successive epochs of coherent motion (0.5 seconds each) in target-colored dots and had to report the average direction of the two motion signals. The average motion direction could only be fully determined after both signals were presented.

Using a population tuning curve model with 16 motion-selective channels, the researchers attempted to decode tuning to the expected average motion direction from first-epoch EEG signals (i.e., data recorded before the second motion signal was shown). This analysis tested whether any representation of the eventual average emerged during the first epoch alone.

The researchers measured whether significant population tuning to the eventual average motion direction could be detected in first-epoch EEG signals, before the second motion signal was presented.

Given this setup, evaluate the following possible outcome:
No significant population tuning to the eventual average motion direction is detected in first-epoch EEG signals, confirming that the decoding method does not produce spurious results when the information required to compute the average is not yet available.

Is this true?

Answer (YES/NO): YES